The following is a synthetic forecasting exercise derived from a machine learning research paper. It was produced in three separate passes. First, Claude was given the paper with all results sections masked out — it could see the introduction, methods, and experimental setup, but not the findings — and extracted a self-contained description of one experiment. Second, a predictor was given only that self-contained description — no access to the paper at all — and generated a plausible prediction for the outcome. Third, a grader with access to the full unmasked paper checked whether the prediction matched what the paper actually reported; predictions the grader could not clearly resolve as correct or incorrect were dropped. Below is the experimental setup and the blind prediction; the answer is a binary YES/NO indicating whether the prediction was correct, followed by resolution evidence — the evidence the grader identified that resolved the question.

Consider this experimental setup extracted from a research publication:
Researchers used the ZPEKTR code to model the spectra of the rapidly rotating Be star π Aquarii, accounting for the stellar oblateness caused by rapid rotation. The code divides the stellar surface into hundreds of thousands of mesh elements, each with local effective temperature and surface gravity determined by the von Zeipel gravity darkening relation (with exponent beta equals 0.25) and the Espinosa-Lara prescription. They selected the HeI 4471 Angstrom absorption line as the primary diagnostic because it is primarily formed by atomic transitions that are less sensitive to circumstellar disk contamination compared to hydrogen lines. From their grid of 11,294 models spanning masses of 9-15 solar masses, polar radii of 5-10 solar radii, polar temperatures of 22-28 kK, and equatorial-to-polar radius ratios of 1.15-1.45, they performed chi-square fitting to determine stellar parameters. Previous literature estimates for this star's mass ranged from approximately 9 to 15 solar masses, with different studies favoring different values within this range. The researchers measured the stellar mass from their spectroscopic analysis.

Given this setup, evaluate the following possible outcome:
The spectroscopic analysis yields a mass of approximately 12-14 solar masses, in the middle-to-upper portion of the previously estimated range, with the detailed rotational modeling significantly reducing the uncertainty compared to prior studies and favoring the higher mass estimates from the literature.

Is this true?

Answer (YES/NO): NO